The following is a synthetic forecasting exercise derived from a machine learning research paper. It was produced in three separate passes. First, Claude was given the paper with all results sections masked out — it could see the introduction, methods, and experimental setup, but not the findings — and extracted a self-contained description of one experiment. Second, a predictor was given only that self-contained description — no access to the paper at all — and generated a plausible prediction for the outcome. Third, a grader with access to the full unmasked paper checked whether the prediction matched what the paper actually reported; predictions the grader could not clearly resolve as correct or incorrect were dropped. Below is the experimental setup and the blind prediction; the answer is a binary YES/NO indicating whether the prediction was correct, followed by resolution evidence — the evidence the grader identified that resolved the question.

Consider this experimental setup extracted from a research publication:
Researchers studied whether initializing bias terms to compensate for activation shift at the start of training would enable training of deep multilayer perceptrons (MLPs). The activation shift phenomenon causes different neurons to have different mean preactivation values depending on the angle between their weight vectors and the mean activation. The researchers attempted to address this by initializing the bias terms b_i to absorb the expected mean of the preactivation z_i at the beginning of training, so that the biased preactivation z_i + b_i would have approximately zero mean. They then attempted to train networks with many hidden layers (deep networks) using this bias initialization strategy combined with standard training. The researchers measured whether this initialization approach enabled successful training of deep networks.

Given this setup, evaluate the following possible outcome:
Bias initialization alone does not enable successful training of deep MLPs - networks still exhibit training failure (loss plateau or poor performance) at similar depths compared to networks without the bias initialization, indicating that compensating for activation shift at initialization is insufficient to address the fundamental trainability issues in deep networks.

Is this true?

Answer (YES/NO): YES